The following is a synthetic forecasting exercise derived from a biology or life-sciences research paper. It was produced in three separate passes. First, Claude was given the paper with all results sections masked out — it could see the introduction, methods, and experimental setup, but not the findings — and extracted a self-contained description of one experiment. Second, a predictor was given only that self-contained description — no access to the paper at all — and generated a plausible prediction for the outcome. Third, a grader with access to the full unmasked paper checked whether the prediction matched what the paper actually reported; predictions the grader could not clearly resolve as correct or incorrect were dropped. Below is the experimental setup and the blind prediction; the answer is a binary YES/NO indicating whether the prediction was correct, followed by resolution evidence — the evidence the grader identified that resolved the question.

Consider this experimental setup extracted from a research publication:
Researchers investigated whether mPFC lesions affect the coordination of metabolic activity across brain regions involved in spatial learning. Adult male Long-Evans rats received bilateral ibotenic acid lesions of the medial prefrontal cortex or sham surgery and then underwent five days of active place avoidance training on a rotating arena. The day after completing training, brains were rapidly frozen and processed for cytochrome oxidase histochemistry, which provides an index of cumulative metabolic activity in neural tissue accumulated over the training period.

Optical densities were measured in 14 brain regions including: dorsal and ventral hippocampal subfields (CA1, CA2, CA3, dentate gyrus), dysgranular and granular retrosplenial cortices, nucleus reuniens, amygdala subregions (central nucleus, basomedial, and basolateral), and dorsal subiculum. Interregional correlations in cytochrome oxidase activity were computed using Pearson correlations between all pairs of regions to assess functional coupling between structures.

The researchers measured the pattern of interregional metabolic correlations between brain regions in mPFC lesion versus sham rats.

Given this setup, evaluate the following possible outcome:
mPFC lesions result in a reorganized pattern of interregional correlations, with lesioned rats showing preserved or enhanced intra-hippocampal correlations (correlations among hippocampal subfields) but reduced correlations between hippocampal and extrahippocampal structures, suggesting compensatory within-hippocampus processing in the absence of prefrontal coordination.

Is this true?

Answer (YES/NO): NO